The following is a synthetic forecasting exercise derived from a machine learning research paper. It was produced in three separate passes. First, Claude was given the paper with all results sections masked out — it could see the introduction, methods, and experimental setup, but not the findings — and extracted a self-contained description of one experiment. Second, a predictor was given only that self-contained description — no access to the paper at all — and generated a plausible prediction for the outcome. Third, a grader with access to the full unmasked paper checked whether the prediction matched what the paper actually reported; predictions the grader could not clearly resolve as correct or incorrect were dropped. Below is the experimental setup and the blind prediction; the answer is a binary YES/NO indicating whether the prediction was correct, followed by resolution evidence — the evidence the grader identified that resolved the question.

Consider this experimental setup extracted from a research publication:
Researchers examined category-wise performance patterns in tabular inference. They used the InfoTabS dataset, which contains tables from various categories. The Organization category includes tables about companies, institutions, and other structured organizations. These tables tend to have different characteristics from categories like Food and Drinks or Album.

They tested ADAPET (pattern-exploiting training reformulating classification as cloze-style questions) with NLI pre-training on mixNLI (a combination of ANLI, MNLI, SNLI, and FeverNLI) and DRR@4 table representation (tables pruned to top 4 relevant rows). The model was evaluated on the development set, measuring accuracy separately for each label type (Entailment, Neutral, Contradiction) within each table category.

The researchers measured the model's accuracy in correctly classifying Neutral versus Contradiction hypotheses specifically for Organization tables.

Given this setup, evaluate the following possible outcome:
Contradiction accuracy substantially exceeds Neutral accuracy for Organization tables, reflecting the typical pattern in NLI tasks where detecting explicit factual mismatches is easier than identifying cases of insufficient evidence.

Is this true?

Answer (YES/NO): NO